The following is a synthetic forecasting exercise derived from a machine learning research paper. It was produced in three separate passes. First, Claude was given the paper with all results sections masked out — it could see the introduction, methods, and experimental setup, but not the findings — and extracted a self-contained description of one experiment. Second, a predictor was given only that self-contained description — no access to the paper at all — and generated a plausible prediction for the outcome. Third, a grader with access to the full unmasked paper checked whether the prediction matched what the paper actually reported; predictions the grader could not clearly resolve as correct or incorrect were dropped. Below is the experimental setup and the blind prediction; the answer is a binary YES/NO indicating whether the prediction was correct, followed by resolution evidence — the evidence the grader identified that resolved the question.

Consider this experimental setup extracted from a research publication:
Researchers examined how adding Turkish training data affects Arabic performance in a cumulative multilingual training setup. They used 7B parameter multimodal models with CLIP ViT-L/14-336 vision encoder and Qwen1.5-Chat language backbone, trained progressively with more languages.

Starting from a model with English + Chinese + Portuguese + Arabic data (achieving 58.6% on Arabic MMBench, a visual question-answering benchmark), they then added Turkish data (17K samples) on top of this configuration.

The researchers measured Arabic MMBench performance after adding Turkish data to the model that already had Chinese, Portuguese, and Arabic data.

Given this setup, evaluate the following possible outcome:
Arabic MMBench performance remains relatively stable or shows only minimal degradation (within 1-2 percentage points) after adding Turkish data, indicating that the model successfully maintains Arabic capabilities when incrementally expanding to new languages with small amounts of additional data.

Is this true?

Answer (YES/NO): NO